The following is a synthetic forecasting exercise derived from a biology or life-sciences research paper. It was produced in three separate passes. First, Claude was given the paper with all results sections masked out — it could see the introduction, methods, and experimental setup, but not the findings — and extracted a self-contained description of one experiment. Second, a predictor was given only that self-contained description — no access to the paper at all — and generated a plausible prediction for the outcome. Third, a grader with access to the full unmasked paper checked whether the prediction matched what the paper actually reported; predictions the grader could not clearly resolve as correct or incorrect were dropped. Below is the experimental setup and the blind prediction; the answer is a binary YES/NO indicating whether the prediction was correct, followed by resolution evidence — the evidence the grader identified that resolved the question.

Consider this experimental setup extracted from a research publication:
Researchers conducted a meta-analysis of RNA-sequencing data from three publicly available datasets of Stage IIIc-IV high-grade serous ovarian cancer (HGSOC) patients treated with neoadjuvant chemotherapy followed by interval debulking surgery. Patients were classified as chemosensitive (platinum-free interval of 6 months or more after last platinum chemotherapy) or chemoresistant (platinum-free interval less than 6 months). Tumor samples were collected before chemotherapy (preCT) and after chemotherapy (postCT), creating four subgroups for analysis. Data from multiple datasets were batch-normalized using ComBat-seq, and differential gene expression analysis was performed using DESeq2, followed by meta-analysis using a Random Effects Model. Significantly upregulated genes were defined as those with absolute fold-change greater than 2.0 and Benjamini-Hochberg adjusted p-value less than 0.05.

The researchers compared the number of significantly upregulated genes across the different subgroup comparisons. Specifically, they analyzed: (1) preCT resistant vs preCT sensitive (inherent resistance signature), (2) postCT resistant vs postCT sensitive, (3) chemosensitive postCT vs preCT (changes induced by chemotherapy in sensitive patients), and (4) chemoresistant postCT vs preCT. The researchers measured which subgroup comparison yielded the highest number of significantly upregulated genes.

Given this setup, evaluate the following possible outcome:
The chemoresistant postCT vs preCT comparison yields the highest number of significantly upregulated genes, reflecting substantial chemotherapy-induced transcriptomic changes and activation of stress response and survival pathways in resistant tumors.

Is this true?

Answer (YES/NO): NO